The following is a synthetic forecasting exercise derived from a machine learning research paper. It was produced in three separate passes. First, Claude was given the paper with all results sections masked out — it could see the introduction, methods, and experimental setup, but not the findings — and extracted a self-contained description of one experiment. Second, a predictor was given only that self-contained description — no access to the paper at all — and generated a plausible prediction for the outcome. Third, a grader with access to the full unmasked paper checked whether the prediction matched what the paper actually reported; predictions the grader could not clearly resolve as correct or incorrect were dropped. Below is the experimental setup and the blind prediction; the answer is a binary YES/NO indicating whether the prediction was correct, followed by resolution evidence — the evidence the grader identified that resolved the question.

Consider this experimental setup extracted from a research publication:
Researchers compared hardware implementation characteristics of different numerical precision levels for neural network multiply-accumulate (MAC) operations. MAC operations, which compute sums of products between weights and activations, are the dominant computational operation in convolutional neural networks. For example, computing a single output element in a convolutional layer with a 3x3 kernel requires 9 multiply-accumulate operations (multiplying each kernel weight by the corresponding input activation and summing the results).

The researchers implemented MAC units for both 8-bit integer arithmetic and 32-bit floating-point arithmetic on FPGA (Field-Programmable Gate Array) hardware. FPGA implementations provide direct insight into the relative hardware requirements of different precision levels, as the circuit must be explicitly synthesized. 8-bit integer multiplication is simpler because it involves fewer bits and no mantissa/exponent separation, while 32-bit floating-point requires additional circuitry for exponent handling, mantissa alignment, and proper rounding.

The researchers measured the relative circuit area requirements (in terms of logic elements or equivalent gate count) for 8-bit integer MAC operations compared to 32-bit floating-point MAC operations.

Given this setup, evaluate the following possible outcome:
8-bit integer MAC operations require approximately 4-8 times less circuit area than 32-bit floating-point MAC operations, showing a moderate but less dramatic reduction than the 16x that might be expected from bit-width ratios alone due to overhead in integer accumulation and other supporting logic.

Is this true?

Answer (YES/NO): NO